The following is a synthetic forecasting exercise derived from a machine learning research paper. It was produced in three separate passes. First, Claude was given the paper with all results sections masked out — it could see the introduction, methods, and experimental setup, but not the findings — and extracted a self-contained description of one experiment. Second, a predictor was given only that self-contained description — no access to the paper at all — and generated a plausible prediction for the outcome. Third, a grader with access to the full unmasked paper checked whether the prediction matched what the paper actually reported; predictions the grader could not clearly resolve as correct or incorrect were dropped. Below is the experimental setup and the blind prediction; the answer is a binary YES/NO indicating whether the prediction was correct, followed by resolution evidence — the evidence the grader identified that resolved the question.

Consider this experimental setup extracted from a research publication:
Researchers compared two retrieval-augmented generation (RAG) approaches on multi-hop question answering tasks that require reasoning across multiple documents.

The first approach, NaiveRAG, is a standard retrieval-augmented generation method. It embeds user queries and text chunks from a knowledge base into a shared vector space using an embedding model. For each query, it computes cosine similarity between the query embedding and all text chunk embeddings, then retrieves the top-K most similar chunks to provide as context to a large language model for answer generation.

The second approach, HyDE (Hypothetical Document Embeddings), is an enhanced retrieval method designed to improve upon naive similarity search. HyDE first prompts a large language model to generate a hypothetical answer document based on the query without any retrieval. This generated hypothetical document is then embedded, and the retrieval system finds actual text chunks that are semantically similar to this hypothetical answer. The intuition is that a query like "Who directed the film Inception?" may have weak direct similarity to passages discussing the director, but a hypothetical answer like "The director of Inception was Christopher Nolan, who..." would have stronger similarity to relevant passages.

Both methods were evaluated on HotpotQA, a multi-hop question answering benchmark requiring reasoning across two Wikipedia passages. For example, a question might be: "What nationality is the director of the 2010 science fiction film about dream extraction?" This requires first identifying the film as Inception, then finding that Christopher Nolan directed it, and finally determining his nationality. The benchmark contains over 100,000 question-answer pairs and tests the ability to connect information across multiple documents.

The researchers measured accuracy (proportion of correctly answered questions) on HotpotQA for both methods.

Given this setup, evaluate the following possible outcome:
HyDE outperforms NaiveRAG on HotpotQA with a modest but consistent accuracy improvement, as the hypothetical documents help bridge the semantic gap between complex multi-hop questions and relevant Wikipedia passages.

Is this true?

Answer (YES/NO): NO